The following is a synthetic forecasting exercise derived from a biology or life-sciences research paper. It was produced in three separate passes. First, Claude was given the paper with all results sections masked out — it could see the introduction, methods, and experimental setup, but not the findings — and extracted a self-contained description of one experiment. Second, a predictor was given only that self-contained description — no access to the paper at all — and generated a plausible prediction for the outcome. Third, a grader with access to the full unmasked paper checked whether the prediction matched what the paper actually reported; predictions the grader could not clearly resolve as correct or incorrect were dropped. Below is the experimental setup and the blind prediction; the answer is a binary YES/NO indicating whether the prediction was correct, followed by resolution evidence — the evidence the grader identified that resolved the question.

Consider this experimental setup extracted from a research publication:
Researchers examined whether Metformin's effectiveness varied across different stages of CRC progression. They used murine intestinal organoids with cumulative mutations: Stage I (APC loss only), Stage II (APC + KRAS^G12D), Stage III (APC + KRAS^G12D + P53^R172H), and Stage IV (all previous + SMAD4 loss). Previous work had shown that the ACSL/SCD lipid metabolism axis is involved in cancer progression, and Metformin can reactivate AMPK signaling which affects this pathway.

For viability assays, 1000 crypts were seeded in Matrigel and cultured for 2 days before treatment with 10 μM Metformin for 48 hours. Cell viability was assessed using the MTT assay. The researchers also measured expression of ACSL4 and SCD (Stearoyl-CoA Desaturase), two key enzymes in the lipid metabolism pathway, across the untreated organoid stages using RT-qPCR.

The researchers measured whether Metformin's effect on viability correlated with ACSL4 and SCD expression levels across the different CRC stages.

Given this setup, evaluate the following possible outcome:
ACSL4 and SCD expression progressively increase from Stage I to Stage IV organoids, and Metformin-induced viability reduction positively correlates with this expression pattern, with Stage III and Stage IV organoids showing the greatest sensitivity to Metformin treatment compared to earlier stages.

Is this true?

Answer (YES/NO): NO